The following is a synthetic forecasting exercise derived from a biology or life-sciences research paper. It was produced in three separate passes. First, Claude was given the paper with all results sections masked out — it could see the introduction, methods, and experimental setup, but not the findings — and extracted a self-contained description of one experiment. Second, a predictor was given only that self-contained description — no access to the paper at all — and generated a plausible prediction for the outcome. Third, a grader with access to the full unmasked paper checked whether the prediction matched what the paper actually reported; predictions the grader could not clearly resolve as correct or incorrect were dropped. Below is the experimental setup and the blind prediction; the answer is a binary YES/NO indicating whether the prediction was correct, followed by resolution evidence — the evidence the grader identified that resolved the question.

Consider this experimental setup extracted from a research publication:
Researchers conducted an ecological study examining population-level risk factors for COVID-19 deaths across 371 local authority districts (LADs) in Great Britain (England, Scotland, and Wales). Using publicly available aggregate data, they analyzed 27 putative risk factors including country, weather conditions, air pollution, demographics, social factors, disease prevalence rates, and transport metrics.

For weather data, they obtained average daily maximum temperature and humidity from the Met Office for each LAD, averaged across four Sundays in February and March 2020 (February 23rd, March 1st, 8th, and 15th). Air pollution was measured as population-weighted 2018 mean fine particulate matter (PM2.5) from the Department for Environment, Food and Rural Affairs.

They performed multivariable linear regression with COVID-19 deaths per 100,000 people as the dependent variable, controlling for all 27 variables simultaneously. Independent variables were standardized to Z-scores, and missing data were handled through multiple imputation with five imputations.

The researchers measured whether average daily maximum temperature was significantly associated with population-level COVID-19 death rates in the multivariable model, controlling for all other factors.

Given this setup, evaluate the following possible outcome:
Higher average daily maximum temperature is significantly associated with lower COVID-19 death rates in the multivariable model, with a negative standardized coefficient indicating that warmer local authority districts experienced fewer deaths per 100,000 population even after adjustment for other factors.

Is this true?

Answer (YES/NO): YES